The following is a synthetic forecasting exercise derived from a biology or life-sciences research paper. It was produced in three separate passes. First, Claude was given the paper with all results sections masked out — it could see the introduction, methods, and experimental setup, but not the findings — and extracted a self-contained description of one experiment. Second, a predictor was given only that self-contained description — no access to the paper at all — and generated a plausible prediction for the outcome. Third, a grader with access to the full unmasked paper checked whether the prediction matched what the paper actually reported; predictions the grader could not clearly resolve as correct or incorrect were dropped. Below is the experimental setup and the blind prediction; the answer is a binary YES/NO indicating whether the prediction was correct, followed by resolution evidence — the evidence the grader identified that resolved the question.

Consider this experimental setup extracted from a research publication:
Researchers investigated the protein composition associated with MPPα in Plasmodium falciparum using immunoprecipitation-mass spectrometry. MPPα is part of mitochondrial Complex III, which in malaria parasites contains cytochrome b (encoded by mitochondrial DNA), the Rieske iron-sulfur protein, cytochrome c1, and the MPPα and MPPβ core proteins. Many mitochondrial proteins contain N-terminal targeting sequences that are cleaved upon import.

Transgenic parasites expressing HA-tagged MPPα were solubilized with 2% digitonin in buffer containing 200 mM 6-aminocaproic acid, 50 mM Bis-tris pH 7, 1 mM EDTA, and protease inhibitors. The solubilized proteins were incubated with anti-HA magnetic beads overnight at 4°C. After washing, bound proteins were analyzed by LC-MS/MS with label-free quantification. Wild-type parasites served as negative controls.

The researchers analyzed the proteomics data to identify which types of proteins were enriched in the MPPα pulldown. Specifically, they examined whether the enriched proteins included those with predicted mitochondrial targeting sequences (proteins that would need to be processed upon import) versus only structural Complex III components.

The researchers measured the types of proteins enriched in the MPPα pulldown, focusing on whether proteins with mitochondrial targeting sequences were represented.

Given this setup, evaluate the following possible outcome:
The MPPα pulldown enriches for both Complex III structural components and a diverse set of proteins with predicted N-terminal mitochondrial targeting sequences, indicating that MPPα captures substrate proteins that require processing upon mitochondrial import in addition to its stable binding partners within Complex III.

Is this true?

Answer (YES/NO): YES